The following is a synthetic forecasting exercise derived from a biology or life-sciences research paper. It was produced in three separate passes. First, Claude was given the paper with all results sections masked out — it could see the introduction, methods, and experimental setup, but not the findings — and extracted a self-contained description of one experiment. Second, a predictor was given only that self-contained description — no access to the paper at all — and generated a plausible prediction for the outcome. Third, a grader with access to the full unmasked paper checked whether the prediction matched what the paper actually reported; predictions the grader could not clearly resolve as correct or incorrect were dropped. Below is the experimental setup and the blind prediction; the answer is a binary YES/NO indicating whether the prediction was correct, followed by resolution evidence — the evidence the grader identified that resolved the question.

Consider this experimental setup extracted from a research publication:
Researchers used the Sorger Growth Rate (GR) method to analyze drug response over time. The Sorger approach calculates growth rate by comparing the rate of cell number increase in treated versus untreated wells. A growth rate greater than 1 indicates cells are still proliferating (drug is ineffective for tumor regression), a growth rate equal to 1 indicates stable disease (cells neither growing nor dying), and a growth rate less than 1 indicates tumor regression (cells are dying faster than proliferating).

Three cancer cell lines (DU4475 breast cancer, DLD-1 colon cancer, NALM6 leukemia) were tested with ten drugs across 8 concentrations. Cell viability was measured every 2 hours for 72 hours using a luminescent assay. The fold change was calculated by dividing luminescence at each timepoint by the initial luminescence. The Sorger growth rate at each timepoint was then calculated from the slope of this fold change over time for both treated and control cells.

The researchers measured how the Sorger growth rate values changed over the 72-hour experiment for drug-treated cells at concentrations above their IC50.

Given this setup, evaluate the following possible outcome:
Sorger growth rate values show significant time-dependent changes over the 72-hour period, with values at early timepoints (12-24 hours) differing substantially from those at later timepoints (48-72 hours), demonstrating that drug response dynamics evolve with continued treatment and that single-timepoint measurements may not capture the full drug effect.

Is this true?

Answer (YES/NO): YES